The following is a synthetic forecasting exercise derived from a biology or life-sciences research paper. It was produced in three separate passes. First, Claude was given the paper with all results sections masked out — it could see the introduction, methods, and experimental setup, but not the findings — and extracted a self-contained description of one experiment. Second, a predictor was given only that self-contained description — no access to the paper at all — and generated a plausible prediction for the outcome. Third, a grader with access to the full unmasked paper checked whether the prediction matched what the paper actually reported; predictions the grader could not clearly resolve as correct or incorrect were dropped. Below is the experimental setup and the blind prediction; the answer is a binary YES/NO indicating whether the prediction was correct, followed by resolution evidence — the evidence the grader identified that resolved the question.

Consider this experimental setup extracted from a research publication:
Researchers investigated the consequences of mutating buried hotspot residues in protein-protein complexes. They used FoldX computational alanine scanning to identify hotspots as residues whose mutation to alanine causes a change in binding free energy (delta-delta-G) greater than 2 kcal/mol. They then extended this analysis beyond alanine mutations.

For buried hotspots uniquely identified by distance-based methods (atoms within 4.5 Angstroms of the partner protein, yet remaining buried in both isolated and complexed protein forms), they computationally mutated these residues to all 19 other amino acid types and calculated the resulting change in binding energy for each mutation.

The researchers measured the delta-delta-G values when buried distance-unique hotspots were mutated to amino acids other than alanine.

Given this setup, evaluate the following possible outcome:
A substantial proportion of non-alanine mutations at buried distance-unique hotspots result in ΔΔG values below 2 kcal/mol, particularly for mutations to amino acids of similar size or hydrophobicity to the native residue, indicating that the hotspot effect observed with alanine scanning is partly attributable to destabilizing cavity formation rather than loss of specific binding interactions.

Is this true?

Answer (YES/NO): NO